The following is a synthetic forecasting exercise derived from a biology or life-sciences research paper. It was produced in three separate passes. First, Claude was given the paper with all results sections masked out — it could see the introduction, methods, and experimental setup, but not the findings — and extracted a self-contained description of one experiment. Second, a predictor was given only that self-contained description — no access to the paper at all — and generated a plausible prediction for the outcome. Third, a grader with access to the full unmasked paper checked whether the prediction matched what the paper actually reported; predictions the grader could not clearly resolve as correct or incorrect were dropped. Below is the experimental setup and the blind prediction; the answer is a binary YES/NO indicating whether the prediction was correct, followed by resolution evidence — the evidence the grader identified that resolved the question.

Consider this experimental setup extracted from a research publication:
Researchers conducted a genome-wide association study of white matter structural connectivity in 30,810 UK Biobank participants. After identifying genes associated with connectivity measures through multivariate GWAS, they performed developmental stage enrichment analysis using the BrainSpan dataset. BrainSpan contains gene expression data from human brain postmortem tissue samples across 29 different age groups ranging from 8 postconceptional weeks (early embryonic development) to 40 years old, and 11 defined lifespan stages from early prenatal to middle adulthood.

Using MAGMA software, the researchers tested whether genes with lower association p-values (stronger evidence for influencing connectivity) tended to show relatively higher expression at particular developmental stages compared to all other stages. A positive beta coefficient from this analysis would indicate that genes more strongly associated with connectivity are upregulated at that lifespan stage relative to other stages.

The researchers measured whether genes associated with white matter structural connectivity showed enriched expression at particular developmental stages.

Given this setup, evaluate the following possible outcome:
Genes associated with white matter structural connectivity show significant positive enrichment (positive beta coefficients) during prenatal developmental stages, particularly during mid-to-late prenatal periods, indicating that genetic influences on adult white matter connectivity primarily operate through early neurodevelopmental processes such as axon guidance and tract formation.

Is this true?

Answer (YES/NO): YES